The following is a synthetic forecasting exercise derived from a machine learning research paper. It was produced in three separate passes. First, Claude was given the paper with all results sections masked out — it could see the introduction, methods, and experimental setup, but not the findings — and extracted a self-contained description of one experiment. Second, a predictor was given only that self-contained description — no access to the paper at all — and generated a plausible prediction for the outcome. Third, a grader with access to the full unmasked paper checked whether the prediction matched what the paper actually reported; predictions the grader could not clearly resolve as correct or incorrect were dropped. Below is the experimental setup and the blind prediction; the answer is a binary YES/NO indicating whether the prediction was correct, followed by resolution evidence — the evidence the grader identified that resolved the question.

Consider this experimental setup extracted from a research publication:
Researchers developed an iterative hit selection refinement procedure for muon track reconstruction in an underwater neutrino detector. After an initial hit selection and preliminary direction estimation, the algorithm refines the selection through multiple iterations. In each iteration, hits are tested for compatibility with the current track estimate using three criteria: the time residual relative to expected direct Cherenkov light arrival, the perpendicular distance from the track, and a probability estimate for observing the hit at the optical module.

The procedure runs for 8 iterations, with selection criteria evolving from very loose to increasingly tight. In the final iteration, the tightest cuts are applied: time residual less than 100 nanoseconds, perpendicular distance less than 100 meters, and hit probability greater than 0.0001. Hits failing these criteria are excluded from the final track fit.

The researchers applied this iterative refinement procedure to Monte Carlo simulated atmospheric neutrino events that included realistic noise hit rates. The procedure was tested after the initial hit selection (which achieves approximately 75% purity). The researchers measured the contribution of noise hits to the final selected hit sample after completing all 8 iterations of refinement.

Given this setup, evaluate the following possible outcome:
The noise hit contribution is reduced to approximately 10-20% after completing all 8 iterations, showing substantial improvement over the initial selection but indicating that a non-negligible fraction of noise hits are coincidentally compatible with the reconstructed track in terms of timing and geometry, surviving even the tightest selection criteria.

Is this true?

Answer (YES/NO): NO